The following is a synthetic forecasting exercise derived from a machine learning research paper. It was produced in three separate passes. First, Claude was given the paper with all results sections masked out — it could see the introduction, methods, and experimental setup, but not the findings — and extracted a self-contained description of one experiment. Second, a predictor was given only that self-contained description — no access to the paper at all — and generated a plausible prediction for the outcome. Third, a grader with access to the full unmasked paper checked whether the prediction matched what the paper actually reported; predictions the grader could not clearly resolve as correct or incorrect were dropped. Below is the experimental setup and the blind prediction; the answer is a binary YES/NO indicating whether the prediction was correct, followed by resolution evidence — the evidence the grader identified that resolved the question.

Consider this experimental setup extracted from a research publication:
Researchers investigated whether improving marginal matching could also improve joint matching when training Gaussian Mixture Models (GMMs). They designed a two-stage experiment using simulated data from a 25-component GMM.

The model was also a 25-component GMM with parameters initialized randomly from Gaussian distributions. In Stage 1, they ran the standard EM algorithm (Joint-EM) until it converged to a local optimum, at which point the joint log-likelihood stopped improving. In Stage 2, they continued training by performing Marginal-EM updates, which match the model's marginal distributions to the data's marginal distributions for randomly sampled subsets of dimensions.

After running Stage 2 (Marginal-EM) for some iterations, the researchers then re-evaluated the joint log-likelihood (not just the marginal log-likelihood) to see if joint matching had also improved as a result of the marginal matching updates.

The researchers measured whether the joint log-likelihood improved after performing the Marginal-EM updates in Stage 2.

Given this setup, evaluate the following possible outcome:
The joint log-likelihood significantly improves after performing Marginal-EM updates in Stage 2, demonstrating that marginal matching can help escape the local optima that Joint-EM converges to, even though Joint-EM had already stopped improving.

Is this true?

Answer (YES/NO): YES